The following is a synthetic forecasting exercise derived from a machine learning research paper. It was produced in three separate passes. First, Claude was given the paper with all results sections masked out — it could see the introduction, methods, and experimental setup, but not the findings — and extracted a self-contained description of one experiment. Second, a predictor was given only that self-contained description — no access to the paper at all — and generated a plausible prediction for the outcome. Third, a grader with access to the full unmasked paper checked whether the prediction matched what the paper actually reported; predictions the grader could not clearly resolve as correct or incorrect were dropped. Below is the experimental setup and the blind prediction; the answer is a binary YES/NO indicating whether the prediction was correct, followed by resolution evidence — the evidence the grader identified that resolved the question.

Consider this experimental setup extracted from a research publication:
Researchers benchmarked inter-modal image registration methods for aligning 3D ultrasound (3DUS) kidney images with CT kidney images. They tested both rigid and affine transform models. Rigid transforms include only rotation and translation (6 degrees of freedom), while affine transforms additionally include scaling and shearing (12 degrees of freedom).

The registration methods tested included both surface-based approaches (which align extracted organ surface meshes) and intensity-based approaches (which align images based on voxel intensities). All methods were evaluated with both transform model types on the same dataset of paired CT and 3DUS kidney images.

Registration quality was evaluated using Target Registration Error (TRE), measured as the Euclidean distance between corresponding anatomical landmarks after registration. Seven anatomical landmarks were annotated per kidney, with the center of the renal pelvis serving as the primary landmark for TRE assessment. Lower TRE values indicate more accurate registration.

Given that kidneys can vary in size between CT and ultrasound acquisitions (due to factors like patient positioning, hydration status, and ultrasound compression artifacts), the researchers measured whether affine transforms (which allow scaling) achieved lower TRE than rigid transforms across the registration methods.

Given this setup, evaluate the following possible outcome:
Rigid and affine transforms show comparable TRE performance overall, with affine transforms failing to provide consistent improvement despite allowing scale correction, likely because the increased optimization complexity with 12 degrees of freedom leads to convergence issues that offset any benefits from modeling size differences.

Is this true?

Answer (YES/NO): NO